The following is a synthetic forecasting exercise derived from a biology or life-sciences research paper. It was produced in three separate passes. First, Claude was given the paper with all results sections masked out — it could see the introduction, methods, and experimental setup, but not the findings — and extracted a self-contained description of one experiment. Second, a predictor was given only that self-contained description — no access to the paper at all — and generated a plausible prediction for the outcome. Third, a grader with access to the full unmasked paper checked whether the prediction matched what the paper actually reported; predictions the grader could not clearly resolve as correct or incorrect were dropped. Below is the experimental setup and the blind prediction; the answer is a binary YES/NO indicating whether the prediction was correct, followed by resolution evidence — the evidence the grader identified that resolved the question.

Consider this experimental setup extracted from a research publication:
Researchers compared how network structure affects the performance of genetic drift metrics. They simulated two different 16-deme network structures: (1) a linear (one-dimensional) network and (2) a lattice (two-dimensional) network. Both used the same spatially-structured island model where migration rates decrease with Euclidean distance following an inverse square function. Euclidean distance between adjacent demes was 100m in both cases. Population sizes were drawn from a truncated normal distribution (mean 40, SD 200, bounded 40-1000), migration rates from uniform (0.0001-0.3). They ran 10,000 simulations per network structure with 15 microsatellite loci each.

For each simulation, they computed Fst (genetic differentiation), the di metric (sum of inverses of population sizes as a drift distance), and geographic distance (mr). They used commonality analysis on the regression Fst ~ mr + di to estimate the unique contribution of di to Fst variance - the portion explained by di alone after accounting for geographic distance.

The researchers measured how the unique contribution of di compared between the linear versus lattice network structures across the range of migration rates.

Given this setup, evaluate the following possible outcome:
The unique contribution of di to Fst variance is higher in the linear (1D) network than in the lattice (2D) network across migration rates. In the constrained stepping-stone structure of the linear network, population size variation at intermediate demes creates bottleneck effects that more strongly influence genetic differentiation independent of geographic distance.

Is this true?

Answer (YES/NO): NO